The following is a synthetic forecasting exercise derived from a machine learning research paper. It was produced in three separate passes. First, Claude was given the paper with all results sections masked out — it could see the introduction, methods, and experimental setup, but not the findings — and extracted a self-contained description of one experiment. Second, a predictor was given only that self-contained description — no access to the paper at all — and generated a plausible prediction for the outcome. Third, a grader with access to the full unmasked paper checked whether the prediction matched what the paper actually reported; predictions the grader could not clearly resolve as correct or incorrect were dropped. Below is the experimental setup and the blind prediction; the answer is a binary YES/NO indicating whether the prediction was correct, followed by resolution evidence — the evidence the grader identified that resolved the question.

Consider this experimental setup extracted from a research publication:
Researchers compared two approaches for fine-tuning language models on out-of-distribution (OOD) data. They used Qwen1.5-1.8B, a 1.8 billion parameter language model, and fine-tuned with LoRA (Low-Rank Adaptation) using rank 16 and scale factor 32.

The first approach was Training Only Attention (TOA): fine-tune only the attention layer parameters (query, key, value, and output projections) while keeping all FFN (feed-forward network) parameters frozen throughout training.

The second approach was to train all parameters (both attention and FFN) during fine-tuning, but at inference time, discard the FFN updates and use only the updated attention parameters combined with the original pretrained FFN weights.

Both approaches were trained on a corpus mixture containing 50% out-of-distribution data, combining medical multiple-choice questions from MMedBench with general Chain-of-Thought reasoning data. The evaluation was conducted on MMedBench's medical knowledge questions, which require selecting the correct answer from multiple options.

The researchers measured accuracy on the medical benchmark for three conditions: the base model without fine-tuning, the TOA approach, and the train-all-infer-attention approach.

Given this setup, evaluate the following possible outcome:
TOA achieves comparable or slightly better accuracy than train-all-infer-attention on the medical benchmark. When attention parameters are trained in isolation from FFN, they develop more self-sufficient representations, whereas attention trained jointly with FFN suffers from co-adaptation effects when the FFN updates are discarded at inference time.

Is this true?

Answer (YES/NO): NO